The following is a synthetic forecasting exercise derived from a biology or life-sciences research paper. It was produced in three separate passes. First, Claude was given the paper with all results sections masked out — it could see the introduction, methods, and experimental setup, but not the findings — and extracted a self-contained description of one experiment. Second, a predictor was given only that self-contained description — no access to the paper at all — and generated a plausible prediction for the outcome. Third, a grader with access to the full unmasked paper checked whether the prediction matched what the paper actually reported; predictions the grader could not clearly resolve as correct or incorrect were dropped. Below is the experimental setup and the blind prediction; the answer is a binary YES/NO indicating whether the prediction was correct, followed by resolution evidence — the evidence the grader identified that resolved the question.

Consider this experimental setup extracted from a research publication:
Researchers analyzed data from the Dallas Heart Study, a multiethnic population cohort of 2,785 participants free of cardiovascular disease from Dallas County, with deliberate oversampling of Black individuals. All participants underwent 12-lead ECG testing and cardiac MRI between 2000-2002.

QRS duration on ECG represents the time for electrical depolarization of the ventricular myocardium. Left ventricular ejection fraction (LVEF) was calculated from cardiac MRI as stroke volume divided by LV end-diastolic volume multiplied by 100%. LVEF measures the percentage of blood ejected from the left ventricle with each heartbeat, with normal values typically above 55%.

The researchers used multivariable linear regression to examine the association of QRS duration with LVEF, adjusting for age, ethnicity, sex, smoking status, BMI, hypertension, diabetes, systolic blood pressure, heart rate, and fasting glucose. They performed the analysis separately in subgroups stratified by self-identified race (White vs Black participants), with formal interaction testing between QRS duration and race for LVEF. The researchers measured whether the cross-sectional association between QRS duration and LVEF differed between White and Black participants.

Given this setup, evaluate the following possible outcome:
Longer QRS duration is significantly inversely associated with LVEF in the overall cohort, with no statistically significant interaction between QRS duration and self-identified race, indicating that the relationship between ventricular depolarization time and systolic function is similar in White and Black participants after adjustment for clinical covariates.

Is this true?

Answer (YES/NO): YES